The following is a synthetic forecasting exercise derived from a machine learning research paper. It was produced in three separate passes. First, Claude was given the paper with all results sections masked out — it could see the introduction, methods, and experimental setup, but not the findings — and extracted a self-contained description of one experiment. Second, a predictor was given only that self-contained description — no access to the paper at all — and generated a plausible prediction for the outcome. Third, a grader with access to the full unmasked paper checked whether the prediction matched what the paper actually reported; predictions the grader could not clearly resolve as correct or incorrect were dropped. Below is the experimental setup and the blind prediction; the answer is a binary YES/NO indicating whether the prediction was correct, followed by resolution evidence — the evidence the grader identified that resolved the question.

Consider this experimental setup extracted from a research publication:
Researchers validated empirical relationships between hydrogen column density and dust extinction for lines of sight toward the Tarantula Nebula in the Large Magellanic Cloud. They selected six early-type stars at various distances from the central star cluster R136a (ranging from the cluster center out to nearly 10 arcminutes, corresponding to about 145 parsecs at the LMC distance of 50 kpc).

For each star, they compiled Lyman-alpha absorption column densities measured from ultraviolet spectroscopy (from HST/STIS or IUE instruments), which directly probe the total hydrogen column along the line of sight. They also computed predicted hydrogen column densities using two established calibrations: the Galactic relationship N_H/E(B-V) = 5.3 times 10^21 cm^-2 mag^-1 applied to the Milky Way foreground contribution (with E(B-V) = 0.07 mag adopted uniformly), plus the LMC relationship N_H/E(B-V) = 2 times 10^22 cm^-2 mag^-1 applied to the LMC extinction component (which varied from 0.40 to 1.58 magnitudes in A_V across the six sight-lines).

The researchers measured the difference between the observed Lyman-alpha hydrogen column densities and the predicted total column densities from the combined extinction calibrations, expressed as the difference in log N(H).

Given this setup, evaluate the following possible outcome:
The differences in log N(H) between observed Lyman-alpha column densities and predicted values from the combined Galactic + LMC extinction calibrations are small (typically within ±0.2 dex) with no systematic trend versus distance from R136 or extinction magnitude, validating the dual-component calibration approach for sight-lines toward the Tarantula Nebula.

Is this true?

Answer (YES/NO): YES